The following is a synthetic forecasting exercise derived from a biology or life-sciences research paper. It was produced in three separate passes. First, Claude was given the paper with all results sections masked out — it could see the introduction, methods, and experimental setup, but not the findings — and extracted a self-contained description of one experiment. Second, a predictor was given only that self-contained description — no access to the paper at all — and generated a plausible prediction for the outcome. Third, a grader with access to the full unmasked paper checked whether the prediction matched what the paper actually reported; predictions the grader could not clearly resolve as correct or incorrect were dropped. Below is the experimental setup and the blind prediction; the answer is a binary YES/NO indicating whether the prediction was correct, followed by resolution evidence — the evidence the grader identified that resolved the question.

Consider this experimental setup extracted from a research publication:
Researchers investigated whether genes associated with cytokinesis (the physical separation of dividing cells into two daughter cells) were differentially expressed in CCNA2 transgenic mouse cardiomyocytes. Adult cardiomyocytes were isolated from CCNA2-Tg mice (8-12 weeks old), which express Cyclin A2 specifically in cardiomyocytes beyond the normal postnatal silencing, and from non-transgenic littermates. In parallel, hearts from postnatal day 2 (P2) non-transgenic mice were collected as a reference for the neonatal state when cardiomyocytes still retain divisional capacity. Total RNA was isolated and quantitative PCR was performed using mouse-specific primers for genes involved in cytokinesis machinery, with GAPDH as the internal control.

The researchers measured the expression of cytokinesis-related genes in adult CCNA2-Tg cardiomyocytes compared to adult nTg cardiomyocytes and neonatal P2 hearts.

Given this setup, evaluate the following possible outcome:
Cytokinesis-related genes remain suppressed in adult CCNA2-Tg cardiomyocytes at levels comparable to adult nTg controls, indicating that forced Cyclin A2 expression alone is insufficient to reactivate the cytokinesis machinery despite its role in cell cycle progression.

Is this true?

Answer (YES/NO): NO